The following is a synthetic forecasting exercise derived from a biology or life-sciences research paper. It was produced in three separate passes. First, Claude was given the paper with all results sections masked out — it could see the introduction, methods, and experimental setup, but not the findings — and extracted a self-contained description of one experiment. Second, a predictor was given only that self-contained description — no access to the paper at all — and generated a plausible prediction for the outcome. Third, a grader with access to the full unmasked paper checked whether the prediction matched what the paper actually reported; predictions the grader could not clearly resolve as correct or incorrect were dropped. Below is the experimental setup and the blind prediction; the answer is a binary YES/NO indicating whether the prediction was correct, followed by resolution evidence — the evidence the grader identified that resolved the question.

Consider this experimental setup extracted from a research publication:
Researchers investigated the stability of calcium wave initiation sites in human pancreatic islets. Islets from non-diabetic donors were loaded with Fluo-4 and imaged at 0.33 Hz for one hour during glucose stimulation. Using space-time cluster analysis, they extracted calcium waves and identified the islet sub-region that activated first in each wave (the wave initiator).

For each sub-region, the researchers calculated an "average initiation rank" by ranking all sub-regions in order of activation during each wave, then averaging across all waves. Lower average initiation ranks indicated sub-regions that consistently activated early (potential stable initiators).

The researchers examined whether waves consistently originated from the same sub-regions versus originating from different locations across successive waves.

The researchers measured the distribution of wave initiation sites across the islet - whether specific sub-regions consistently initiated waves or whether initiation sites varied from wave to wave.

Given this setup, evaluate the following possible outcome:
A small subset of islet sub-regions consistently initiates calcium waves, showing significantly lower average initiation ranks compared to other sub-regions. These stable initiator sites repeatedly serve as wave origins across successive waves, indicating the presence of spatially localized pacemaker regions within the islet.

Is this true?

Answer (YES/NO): NO